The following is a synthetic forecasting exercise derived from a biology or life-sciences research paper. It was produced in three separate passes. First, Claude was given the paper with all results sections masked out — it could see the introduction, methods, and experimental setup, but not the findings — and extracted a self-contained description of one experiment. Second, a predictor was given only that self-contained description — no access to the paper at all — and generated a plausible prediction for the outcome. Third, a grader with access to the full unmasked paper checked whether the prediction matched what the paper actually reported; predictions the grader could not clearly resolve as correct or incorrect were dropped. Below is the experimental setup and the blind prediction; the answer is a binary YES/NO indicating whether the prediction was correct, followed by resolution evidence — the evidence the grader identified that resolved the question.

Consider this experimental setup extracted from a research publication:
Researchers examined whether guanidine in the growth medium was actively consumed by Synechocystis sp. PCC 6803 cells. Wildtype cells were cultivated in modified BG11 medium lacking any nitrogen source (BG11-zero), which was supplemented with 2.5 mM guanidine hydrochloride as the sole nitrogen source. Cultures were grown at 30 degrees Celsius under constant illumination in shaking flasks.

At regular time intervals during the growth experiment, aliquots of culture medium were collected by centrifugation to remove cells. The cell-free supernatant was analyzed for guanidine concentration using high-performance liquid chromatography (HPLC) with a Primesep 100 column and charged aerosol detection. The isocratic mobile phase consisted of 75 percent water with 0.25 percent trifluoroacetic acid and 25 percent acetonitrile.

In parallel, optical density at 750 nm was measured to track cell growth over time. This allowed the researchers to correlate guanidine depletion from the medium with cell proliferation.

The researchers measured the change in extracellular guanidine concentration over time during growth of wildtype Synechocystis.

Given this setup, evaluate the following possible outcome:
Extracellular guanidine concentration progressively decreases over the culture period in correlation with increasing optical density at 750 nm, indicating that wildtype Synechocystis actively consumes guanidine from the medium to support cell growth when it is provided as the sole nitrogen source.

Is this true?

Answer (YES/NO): YES